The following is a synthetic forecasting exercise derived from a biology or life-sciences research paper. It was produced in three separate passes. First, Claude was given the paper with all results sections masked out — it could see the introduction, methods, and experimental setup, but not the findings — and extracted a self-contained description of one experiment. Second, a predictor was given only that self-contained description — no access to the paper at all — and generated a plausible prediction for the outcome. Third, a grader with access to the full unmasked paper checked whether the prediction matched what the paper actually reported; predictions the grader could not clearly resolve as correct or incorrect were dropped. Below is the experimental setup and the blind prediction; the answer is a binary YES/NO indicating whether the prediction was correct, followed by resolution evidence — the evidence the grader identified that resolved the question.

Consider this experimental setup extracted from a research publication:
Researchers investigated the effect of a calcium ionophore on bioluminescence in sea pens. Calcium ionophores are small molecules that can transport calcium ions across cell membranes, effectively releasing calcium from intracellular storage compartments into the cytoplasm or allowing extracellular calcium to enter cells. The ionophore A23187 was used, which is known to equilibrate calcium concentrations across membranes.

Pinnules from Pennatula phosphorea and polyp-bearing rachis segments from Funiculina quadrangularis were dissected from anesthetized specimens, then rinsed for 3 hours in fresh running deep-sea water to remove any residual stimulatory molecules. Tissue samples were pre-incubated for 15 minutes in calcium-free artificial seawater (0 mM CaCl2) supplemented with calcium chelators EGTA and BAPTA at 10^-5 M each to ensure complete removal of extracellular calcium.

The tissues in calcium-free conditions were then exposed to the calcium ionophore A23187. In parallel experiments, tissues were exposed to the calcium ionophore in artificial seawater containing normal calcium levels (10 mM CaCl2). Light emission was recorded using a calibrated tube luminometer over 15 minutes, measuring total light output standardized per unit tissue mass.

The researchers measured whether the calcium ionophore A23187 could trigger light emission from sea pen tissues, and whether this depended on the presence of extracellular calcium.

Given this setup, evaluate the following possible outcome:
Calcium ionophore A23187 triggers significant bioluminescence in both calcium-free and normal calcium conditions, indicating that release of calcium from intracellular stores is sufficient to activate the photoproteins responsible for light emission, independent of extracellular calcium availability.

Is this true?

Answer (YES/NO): NO